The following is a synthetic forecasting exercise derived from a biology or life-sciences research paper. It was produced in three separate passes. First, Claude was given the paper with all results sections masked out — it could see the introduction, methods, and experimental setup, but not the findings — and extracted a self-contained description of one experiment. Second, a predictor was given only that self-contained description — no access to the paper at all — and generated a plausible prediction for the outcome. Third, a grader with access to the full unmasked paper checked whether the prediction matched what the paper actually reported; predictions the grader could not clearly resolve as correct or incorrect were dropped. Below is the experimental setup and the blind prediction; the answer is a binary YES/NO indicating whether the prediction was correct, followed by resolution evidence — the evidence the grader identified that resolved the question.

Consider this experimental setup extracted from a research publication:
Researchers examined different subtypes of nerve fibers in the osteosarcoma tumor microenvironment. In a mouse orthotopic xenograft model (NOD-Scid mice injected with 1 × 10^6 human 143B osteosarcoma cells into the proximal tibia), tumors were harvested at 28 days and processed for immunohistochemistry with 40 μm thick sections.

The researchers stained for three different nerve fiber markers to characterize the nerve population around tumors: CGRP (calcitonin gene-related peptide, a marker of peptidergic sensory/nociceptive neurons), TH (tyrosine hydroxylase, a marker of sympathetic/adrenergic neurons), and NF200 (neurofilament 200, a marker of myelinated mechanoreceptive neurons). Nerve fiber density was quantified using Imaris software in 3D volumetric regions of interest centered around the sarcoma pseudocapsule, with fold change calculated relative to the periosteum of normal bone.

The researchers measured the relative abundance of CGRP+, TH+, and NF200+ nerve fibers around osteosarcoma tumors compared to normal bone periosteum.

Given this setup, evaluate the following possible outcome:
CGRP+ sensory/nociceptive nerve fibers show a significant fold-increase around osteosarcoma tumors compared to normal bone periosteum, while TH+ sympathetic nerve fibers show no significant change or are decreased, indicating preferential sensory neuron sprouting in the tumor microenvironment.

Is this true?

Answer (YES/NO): NO